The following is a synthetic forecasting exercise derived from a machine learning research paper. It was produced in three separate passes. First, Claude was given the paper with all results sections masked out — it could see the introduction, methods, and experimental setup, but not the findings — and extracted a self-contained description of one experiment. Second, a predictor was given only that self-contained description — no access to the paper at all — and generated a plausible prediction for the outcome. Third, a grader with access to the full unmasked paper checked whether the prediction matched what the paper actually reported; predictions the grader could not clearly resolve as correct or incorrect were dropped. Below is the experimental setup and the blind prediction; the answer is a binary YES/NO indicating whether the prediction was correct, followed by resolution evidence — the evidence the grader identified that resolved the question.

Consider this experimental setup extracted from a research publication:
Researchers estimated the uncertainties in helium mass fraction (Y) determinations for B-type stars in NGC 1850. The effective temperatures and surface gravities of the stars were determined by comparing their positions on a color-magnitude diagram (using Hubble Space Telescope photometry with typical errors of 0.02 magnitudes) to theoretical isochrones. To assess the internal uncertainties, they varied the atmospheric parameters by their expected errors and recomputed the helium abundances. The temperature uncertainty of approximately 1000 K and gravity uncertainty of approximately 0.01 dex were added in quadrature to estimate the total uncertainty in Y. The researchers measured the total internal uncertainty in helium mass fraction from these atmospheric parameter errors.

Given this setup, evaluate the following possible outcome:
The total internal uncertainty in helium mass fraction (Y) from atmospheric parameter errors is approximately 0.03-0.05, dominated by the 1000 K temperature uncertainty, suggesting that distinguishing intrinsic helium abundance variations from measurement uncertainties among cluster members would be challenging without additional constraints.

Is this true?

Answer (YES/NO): YES